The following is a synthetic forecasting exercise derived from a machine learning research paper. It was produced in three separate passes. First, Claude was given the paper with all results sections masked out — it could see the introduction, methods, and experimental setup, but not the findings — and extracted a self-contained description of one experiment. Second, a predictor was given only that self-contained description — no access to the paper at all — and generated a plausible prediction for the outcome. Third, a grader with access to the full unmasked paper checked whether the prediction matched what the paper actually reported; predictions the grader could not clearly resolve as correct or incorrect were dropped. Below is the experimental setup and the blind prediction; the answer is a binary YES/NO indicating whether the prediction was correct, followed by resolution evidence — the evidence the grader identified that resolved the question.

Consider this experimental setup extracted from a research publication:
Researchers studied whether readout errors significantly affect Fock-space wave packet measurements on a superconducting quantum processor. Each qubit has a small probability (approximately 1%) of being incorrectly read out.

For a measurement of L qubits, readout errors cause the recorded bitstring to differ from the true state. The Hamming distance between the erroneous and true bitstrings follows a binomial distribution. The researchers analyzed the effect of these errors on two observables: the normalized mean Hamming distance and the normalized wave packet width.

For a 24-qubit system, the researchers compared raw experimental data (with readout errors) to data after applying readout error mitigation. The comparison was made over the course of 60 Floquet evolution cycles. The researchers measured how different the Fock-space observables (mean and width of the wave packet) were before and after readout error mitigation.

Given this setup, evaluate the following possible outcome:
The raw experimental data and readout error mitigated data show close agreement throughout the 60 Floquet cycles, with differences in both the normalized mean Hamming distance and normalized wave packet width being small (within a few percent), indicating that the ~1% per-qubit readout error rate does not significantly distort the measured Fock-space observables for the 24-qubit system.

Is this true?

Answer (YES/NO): YES